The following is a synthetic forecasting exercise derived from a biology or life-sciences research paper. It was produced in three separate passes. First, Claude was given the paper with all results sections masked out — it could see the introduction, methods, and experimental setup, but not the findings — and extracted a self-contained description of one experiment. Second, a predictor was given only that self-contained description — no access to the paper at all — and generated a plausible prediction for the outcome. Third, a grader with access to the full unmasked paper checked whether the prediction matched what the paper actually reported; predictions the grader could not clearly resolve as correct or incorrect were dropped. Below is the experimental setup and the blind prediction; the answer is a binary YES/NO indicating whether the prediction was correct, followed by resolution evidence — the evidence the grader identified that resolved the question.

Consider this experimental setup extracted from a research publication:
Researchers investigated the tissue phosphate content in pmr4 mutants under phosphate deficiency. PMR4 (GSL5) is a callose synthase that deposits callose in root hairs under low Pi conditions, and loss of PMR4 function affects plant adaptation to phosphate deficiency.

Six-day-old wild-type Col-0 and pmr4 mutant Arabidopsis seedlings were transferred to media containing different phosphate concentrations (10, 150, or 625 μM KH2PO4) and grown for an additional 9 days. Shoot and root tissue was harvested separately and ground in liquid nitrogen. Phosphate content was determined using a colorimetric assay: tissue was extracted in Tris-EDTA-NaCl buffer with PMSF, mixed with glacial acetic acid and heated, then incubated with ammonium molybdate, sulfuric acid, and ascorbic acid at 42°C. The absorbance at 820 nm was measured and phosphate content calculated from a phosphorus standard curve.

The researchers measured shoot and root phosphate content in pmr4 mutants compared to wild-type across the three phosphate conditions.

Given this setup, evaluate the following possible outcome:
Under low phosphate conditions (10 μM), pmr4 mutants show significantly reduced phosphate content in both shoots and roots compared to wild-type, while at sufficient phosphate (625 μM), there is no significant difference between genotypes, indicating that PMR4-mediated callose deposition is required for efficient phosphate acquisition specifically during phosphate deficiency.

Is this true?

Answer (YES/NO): NO